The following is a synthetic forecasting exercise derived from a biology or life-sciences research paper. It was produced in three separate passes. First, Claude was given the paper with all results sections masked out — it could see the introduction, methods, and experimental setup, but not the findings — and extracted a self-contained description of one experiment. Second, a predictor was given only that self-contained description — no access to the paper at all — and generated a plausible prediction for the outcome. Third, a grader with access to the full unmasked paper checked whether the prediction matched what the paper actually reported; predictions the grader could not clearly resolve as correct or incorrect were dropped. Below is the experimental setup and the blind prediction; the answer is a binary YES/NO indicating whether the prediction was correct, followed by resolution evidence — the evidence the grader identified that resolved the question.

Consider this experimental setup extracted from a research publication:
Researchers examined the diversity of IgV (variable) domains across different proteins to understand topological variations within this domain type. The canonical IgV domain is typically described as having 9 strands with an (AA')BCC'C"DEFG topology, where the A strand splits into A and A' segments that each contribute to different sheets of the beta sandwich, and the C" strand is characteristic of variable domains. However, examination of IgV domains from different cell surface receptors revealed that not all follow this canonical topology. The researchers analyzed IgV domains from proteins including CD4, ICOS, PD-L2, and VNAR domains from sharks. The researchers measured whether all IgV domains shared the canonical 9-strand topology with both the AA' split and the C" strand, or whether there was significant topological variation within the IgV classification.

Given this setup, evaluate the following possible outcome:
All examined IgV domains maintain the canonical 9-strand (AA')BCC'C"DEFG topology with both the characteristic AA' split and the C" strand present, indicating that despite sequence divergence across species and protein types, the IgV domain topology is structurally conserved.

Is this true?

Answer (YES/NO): NO